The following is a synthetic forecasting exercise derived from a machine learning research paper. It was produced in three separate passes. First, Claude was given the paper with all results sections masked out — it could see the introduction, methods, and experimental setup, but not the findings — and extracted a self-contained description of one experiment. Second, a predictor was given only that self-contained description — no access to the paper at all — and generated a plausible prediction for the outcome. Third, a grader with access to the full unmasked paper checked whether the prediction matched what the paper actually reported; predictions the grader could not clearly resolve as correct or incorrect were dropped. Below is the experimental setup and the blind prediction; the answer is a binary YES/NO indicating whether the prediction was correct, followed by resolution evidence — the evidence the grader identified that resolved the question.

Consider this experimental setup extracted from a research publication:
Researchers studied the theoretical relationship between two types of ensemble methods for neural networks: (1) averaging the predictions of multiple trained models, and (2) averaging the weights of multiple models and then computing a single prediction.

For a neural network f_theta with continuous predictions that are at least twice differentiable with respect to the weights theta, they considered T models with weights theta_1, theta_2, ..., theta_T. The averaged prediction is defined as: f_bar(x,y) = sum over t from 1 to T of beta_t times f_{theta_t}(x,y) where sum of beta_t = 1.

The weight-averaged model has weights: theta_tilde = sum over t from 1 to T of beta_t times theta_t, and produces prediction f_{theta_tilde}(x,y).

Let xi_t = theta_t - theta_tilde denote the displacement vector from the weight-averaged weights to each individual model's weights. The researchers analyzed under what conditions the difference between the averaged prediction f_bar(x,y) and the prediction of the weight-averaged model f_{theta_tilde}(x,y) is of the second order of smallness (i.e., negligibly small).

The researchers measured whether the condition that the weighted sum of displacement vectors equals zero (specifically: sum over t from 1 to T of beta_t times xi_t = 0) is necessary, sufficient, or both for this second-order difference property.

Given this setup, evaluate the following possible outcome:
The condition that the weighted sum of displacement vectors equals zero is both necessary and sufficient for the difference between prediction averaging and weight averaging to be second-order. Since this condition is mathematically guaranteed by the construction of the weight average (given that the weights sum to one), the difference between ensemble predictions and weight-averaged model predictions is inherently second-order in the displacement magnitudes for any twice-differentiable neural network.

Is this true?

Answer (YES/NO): YES